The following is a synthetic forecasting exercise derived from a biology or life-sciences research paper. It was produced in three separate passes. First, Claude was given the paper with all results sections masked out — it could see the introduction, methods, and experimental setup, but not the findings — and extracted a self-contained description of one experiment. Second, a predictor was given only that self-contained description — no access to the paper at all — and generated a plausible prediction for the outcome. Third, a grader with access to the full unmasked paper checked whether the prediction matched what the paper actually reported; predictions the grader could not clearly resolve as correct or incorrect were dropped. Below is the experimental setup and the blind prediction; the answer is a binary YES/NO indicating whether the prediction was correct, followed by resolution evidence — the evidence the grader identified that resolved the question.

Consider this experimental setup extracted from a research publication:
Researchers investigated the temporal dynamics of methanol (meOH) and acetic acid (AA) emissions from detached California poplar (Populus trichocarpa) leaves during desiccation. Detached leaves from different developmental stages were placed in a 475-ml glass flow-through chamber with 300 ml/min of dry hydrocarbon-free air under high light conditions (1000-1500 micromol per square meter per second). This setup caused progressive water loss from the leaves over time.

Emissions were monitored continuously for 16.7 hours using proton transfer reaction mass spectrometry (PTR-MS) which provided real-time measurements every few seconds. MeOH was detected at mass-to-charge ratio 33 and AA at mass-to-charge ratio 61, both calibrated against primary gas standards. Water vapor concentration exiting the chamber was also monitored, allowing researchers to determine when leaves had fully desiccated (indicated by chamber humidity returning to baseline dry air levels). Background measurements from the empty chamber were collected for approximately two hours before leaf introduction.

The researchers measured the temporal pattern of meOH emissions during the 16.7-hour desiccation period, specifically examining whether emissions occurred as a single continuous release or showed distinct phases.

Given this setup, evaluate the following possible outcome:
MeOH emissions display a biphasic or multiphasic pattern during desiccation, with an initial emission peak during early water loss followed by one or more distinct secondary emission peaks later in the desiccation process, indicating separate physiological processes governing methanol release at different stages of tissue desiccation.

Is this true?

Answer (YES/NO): YES